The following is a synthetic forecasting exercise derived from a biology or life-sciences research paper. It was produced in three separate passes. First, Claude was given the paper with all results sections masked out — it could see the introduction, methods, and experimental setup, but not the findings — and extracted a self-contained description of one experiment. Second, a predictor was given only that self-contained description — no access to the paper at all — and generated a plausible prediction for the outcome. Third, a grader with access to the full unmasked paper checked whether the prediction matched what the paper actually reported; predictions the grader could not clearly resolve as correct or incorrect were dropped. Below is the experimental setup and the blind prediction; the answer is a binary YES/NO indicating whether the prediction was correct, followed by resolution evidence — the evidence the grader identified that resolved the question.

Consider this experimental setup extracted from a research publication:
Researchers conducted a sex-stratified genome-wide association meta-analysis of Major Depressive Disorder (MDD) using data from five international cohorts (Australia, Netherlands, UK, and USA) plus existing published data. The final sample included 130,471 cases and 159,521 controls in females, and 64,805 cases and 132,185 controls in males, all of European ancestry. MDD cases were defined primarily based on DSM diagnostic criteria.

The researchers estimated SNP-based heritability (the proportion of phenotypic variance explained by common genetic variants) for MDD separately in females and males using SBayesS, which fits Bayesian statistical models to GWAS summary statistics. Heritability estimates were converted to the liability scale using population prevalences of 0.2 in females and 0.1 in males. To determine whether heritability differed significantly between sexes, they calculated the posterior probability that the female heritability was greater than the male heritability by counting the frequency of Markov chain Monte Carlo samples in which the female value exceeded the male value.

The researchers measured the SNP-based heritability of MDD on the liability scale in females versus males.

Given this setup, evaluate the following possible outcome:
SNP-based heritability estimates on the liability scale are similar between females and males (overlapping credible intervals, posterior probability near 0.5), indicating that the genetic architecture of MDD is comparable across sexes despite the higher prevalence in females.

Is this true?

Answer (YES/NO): NO